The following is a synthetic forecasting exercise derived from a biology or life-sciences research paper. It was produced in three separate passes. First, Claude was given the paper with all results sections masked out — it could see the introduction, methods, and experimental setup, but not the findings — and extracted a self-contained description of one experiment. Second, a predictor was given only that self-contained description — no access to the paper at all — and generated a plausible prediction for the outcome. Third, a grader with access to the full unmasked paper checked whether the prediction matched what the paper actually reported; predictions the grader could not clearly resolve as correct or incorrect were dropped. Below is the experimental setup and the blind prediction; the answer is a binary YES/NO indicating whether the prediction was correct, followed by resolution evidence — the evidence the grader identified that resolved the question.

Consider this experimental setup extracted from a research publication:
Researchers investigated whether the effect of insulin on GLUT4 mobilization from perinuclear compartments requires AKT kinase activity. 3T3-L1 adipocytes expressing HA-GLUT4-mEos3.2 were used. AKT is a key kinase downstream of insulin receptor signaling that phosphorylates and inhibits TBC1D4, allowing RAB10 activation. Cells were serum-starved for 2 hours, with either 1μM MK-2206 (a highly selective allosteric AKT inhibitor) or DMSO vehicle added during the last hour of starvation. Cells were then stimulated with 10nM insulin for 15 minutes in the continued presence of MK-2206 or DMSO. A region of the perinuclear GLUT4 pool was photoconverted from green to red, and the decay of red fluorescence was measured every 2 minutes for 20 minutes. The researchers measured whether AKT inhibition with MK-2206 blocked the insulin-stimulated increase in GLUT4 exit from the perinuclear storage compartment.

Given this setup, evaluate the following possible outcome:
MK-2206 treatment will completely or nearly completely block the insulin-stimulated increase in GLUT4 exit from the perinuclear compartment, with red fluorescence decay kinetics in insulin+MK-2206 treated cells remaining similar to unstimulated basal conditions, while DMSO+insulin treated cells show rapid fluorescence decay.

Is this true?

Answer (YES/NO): YES